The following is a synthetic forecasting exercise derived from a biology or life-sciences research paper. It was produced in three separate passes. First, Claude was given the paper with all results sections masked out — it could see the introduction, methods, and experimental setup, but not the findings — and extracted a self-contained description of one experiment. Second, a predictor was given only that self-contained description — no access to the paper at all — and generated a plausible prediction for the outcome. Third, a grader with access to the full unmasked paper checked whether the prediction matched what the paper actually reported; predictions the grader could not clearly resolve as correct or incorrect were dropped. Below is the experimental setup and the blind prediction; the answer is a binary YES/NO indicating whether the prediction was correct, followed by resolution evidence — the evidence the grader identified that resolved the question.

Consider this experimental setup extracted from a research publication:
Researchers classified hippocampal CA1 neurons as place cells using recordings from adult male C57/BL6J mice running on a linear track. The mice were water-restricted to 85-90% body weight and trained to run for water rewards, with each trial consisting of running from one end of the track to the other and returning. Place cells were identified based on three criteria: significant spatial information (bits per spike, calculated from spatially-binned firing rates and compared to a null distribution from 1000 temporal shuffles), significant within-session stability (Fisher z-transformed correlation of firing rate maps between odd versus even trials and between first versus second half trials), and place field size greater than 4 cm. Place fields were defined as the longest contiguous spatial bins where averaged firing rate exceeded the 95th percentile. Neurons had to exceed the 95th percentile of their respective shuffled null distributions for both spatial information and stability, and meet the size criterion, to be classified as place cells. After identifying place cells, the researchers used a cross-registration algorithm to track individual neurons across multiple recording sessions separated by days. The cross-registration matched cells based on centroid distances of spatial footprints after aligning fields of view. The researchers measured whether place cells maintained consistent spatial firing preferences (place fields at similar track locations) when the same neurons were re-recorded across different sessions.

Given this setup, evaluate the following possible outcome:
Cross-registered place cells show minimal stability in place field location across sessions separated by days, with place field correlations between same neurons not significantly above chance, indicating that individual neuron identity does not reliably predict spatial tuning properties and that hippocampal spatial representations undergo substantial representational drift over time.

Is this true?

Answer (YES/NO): NO